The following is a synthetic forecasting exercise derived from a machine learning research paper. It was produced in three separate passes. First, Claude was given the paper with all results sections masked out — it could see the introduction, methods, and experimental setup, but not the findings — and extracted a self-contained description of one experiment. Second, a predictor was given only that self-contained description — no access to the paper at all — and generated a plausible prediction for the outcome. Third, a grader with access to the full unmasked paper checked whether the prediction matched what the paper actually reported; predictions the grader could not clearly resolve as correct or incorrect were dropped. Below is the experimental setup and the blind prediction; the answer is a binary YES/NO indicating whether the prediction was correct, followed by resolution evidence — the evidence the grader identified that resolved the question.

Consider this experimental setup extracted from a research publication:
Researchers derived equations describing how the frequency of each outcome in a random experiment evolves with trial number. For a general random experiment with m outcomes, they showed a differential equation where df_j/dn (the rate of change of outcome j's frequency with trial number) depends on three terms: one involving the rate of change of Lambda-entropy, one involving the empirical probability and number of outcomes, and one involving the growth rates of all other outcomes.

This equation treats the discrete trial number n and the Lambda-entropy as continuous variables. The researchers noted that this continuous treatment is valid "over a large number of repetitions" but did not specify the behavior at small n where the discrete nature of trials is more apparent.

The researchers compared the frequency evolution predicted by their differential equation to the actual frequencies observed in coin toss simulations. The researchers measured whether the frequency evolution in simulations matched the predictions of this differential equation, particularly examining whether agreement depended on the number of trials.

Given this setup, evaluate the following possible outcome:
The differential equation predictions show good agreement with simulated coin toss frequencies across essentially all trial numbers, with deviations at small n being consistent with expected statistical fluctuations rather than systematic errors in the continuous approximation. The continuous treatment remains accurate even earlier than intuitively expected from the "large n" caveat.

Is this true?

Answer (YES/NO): NO